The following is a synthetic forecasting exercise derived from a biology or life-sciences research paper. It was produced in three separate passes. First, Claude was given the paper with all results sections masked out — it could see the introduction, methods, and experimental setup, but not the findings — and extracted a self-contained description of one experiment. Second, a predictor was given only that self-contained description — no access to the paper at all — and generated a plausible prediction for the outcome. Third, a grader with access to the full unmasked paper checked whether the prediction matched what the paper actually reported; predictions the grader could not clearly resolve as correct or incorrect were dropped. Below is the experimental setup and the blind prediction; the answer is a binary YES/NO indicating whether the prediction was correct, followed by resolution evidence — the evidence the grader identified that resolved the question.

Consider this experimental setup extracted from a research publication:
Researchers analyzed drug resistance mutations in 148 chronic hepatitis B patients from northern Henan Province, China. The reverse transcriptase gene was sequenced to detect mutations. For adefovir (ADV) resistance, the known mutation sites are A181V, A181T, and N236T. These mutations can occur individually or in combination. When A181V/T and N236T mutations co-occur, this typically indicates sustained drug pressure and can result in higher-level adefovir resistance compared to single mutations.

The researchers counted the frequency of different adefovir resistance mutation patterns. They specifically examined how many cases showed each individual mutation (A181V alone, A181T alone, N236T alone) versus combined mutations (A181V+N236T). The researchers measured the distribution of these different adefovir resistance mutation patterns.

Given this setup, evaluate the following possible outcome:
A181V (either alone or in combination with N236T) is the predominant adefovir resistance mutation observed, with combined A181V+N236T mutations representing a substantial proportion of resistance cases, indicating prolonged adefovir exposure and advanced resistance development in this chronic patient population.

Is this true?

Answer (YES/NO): NO